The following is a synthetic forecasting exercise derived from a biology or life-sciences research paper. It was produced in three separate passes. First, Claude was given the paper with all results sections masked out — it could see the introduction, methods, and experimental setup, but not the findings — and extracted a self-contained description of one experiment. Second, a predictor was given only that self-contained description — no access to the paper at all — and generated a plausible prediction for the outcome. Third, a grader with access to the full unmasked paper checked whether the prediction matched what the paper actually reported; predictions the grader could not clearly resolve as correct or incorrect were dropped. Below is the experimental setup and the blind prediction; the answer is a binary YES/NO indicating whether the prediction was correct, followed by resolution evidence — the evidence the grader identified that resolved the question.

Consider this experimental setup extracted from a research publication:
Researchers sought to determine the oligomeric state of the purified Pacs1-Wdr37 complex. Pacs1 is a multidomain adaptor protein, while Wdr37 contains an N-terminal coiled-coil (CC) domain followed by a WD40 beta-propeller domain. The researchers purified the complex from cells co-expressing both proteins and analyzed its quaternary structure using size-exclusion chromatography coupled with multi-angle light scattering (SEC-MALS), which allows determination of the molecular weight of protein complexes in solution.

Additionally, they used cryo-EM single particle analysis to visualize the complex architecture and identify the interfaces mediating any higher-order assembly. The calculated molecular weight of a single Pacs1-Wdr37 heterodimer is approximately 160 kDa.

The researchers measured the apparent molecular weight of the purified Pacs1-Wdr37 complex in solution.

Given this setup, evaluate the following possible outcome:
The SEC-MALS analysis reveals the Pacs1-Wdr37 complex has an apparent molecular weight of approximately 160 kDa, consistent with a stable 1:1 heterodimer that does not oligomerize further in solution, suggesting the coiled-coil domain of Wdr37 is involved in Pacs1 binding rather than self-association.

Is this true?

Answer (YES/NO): NO